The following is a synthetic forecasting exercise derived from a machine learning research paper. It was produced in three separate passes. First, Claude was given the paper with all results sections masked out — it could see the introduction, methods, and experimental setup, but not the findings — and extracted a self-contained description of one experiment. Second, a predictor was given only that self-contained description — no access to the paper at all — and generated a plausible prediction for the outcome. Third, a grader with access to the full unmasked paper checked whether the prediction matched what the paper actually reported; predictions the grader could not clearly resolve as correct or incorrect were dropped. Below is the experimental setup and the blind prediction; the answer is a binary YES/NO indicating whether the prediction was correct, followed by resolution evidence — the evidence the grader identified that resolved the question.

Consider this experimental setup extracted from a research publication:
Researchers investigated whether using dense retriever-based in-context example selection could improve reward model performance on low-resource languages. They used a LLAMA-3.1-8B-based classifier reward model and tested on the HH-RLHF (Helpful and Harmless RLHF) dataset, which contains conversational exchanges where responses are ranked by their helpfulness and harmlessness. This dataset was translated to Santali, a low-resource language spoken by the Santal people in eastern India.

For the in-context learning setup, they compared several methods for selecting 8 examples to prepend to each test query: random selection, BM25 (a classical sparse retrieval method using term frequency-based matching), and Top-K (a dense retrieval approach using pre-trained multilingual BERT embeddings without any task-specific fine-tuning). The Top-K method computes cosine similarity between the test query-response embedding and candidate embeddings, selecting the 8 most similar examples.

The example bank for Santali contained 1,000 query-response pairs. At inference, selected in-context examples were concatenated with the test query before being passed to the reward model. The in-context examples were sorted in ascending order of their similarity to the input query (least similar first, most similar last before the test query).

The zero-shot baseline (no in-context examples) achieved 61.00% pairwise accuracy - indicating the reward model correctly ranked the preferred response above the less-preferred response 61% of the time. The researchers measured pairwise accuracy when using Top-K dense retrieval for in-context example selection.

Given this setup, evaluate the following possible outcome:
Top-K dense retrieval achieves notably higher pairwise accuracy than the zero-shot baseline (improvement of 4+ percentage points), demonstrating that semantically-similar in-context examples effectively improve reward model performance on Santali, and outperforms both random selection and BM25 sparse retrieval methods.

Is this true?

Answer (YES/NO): NO